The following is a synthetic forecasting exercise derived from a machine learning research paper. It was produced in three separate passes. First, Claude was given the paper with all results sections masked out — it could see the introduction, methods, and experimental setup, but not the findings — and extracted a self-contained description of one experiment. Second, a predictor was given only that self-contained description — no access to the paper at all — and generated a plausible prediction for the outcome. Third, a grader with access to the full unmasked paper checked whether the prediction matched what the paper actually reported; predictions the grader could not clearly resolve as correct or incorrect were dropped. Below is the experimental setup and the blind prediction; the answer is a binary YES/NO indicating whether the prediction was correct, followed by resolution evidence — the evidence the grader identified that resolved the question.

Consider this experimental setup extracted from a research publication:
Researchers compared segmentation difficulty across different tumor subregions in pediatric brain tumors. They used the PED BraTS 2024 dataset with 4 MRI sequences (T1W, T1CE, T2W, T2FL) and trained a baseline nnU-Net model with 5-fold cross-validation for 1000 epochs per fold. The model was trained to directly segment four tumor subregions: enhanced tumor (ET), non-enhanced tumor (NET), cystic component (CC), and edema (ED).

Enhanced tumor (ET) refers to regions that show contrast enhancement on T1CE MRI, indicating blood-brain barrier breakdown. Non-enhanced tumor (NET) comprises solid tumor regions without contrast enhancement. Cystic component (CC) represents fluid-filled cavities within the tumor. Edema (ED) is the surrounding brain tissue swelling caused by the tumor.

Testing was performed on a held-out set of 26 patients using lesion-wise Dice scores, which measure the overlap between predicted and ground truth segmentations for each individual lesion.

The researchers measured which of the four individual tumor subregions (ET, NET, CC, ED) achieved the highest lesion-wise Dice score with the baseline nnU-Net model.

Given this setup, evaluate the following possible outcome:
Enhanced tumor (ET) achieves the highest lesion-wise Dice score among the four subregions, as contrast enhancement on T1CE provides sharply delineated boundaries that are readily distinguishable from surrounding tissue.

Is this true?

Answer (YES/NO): NO